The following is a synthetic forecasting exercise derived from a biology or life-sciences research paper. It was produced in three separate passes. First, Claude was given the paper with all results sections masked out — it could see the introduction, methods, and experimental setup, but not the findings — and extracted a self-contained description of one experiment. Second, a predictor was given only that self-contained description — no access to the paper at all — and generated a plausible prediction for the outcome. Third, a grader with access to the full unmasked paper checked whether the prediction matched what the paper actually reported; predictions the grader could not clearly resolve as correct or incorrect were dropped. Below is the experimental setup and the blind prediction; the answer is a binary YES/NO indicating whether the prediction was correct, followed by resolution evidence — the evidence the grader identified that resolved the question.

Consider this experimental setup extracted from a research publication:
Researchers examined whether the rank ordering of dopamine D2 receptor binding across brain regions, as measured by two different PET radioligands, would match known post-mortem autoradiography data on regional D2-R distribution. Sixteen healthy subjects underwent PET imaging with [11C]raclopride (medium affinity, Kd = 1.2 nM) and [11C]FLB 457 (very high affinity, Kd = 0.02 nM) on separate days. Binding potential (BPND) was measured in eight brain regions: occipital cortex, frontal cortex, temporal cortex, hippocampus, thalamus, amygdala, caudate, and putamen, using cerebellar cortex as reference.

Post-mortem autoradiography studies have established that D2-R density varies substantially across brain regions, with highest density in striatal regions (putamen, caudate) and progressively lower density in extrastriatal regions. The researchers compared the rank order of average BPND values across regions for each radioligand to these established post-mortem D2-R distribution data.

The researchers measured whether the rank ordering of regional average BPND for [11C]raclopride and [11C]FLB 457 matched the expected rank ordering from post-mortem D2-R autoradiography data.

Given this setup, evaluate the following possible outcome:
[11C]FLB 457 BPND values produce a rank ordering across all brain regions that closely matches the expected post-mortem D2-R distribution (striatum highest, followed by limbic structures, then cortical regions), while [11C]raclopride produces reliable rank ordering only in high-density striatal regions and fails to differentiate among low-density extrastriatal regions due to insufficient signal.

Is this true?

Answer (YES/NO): NO